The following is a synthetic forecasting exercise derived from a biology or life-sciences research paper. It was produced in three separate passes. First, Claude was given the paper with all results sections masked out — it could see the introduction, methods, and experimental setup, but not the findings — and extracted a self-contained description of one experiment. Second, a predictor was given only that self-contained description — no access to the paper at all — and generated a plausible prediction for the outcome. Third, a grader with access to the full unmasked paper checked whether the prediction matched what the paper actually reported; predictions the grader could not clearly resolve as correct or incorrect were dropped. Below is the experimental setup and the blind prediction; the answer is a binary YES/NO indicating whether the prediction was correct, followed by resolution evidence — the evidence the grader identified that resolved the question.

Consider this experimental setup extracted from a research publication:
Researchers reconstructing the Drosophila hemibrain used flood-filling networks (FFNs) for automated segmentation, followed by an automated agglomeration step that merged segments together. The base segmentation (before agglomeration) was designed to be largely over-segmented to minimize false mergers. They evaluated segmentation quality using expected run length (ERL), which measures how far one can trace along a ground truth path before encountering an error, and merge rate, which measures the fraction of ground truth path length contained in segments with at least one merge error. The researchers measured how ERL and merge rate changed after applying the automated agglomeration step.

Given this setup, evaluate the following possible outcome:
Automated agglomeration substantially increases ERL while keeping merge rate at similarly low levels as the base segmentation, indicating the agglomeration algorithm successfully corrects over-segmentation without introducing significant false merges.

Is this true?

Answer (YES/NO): NO